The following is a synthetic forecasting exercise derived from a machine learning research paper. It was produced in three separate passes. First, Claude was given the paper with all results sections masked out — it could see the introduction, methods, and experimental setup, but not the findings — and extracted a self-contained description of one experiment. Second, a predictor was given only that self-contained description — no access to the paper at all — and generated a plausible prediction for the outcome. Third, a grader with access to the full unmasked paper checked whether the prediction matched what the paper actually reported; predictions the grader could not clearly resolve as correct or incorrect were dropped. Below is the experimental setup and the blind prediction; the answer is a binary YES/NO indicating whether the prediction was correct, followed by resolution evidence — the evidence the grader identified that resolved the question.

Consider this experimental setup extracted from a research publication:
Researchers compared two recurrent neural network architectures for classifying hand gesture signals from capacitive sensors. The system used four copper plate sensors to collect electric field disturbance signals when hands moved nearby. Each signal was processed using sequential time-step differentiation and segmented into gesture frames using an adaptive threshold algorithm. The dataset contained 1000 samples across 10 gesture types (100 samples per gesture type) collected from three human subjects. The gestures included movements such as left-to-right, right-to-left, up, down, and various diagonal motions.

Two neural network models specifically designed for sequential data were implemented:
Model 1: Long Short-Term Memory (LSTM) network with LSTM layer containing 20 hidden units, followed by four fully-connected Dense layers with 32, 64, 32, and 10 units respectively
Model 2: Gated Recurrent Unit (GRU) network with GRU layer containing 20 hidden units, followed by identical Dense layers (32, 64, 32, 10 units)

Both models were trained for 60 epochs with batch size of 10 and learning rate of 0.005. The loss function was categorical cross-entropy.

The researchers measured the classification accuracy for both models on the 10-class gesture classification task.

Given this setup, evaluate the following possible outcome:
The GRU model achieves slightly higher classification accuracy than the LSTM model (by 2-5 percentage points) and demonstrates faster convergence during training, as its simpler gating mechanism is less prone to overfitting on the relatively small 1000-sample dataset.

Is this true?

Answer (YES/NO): NO